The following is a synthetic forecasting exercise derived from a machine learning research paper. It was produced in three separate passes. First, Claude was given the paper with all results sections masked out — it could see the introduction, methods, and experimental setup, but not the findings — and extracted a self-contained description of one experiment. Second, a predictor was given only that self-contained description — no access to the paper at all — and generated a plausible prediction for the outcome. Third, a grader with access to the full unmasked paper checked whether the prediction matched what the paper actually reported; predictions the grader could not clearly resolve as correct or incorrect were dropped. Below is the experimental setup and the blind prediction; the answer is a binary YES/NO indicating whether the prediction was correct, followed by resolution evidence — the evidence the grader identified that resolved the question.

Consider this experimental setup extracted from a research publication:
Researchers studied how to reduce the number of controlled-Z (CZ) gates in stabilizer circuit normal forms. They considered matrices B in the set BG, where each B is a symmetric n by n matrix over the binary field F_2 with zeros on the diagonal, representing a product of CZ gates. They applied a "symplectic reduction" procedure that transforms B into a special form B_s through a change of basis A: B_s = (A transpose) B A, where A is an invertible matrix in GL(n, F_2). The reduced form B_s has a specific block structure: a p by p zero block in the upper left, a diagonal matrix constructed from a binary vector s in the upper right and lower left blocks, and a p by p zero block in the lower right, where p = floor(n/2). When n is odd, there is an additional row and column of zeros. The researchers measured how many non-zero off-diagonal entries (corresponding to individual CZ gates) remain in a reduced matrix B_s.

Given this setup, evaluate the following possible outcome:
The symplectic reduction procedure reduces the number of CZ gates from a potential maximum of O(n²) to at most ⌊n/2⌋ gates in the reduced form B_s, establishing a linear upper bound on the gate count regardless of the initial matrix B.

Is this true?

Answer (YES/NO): YES